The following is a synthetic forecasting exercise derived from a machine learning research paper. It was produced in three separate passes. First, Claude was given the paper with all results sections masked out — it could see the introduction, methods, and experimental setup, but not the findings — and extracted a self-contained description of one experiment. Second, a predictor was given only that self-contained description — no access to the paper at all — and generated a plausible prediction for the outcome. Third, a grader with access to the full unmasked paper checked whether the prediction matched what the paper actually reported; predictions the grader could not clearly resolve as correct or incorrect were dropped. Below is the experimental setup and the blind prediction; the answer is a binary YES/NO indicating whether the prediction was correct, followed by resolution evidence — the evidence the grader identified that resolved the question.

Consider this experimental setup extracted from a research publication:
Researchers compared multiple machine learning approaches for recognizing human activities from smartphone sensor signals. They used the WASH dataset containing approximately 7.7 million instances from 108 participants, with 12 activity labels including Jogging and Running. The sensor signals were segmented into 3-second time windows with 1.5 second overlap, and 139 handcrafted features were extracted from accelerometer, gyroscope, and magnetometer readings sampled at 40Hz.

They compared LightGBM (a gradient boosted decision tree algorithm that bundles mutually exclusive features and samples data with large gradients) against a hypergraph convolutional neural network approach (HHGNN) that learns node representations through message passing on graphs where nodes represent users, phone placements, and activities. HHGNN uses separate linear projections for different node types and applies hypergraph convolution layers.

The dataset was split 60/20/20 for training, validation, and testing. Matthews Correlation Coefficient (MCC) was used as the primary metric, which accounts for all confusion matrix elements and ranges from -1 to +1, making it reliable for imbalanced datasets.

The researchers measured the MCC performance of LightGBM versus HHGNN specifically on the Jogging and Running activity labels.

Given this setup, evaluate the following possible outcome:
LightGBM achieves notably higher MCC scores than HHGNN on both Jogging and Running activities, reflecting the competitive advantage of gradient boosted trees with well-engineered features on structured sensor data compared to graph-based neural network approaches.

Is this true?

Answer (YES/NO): YES